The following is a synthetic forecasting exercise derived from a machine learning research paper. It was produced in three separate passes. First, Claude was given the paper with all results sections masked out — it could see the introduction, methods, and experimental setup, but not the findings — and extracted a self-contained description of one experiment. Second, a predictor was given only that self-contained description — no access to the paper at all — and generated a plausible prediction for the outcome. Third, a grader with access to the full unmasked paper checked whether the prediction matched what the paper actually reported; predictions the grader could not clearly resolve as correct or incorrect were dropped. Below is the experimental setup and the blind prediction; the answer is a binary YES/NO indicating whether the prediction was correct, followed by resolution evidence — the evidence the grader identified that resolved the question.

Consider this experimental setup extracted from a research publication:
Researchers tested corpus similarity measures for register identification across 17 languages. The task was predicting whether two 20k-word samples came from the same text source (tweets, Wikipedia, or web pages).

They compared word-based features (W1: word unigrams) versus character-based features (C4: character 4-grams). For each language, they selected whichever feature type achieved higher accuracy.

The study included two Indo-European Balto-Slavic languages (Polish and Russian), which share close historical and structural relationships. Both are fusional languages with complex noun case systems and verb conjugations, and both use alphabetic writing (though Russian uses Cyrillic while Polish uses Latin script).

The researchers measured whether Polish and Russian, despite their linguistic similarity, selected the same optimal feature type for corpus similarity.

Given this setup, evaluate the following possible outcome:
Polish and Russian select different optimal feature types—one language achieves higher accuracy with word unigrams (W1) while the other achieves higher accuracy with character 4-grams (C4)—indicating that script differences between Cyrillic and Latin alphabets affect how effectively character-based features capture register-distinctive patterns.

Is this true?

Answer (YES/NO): YES